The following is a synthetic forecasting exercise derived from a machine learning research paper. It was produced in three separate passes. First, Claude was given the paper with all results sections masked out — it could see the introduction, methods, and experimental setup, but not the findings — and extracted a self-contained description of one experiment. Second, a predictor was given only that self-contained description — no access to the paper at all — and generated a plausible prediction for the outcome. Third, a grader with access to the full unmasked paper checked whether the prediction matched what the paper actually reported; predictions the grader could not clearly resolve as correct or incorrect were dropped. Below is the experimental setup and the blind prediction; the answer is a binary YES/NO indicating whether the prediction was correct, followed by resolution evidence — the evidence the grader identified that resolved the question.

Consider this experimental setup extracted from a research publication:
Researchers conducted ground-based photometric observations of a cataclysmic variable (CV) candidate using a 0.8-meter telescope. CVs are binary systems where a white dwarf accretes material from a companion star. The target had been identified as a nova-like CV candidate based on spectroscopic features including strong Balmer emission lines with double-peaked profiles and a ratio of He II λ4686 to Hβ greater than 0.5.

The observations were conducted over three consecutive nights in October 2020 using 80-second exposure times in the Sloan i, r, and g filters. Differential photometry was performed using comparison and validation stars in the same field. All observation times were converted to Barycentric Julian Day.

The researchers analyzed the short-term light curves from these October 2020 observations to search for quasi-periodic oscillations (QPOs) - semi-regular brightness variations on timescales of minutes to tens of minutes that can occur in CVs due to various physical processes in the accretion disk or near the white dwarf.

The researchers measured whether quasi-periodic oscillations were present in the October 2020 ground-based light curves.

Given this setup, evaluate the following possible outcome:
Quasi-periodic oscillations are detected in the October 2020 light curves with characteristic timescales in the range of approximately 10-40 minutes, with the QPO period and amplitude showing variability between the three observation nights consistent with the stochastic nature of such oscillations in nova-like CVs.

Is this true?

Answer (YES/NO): NO